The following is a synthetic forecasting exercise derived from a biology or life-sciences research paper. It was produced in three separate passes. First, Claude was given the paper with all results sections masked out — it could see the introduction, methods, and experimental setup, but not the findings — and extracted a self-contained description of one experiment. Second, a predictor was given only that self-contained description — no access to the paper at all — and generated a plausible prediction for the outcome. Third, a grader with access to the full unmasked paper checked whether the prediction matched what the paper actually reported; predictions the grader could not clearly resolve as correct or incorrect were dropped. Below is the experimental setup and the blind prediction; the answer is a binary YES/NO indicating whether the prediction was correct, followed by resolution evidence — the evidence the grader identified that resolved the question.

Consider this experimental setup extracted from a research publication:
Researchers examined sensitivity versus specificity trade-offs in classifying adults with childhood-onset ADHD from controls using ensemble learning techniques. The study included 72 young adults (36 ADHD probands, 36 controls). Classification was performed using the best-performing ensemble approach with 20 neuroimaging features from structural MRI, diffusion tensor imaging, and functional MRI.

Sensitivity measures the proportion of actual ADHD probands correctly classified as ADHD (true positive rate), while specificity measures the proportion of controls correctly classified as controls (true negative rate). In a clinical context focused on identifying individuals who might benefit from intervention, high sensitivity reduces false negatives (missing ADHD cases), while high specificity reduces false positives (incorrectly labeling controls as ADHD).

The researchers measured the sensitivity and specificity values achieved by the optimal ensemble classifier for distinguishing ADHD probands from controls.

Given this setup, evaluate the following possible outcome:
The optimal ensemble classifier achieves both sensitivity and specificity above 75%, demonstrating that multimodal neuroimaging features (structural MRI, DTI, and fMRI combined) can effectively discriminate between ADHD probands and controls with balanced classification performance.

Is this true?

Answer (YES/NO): NO